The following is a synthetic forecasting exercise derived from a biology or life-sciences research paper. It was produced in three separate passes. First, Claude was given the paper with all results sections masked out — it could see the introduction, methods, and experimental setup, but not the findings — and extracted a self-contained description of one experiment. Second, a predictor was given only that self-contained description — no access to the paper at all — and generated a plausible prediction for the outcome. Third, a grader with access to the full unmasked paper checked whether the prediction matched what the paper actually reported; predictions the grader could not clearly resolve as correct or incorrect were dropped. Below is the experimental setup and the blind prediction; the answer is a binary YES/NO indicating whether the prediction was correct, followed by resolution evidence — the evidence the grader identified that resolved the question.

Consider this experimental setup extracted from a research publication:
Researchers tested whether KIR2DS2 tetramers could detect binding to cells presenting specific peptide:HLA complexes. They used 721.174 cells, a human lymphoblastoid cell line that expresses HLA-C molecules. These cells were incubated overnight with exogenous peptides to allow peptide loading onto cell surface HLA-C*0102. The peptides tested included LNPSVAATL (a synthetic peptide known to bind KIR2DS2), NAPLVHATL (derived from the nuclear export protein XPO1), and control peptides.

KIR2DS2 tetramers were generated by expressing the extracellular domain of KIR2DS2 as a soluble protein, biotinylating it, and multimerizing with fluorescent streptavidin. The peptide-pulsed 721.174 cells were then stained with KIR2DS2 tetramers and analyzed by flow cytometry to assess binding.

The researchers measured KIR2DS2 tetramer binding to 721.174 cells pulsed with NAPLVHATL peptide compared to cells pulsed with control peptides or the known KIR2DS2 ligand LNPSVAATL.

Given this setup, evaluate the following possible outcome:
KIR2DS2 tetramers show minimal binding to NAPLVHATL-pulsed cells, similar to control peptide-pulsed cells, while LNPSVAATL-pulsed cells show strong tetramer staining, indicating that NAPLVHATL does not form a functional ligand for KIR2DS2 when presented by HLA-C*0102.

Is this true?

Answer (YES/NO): NO